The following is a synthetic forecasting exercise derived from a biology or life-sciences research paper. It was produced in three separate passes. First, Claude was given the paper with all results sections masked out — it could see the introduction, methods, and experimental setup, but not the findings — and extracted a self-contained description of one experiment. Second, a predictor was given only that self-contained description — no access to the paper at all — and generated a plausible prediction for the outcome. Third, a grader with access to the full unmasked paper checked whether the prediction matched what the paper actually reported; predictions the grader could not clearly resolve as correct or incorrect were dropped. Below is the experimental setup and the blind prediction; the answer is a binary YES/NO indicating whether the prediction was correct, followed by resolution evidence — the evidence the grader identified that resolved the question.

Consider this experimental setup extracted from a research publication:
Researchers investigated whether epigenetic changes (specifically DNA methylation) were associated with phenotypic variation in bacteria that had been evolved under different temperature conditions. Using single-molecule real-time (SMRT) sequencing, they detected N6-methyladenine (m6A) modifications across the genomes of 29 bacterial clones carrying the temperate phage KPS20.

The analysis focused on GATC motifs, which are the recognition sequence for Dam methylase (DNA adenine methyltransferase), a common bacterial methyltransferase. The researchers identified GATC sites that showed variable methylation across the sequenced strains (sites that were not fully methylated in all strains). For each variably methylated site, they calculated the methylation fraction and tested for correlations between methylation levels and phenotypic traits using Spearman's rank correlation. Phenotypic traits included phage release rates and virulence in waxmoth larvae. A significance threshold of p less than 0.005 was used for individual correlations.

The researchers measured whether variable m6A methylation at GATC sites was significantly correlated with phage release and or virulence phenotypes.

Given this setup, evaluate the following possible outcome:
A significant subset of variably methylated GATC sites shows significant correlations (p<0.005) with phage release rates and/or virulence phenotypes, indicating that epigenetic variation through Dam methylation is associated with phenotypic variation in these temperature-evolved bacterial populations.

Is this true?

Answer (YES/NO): YES